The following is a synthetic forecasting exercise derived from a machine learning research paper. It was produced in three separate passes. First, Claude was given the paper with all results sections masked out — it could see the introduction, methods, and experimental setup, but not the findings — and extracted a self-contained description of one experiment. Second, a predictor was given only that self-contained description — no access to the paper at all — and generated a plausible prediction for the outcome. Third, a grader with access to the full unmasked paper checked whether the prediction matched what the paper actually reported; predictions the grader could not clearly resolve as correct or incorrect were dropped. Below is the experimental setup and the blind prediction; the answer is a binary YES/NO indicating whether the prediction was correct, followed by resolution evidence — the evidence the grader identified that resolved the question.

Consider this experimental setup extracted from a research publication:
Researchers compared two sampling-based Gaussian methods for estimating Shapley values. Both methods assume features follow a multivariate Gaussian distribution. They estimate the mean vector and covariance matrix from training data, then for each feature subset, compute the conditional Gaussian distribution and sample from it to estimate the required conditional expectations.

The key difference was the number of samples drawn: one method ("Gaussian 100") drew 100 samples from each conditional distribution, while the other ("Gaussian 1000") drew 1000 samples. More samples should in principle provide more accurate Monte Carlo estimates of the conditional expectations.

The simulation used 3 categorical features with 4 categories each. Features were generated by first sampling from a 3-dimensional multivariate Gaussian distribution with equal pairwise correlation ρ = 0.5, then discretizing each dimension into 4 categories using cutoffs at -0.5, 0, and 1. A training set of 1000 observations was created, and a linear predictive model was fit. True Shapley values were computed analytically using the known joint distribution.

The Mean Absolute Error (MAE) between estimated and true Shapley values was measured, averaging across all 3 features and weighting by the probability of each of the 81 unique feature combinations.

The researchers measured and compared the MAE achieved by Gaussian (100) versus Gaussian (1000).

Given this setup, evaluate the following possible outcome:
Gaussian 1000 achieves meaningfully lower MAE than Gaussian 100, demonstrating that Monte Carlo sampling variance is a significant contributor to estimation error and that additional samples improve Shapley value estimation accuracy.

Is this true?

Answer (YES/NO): NO